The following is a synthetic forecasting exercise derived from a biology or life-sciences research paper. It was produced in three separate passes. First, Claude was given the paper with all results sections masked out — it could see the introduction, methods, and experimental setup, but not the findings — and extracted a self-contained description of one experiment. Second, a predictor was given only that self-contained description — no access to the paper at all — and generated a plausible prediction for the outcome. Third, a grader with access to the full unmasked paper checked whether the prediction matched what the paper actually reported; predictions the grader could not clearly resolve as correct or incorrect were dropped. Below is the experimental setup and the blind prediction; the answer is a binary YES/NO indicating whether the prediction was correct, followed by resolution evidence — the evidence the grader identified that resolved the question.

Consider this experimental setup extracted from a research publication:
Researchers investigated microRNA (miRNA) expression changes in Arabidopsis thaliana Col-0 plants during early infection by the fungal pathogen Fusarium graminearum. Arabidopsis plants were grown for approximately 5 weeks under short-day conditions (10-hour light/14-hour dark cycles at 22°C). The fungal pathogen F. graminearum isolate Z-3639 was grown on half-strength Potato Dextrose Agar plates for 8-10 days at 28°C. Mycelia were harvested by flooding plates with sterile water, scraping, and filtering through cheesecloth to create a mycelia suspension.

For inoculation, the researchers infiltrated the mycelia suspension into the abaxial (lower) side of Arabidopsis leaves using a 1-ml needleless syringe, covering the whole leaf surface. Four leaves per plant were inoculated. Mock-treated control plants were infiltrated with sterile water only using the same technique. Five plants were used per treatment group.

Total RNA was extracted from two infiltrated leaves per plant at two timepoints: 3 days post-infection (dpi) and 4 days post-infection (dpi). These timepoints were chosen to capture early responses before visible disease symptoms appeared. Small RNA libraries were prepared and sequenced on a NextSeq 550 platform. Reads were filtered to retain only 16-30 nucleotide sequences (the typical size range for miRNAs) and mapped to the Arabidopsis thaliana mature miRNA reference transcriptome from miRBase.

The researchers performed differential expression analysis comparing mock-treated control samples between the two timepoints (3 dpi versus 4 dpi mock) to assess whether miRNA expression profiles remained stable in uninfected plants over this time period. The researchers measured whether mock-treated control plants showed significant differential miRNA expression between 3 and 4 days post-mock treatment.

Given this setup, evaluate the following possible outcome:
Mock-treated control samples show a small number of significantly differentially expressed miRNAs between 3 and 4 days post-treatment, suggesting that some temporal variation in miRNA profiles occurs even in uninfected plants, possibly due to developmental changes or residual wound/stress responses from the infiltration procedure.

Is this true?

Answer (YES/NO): NO